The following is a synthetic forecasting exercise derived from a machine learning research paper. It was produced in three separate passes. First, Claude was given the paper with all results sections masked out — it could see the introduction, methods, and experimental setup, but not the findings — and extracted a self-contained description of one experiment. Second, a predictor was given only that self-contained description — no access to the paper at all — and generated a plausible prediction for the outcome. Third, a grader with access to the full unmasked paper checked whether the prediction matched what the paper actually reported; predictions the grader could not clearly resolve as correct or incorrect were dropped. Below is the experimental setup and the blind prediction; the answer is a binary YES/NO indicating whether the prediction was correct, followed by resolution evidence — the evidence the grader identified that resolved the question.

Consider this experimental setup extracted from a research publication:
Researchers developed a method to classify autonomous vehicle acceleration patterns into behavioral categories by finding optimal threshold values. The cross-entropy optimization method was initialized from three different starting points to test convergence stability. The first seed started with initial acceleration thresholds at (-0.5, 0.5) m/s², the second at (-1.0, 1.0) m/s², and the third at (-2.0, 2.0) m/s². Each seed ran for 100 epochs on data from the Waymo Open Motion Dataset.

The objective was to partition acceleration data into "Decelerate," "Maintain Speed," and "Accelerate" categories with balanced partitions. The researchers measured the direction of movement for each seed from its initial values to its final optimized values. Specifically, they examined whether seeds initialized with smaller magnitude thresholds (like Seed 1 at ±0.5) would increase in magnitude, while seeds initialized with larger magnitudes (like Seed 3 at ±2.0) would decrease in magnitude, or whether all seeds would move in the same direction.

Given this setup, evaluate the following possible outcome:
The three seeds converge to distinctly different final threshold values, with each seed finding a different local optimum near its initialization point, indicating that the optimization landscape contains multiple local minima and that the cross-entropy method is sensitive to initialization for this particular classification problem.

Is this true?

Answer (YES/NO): NO